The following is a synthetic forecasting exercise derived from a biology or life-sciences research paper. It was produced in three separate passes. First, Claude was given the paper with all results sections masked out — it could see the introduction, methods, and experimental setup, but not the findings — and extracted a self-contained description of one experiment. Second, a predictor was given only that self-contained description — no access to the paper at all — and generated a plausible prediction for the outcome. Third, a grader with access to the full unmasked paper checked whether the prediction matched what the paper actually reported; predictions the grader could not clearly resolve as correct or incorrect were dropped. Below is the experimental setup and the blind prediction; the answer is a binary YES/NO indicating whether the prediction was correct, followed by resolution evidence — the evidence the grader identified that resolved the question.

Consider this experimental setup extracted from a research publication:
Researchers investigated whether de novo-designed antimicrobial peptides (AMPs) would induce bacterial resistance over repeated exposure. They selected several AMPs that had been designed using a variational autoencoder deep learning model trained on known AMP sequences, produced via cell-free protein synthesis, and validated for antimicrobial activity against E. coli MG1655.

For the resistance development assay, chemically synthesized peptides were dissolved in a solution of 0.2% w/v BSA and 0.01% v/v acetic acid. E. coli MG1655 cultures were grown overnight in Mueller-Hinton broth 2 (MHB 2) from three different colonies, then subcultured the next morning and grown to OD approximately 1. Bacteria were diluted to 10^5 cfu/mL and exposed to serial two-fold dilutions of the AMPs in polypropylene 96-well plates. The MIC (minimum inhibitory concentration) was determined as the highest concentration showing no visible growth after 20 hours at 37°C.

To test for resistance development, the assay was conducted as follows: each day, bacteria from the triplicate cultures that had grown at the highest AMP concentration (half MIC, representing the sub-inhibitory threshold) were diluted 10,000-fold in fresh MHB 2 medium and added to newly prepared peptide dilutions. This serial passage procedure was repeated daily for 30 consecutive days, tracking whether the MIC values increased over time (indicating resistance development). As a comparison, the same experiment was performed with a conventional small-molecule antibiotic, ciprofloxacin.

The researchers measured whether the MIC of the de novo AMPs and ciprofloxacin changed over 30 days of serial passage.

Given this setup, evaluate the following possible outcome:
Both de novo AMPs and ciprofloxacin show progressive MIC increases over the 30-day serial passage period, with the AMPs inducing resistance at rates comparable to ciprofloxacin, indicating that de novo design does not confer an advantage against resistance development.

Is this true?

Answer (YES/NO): NO